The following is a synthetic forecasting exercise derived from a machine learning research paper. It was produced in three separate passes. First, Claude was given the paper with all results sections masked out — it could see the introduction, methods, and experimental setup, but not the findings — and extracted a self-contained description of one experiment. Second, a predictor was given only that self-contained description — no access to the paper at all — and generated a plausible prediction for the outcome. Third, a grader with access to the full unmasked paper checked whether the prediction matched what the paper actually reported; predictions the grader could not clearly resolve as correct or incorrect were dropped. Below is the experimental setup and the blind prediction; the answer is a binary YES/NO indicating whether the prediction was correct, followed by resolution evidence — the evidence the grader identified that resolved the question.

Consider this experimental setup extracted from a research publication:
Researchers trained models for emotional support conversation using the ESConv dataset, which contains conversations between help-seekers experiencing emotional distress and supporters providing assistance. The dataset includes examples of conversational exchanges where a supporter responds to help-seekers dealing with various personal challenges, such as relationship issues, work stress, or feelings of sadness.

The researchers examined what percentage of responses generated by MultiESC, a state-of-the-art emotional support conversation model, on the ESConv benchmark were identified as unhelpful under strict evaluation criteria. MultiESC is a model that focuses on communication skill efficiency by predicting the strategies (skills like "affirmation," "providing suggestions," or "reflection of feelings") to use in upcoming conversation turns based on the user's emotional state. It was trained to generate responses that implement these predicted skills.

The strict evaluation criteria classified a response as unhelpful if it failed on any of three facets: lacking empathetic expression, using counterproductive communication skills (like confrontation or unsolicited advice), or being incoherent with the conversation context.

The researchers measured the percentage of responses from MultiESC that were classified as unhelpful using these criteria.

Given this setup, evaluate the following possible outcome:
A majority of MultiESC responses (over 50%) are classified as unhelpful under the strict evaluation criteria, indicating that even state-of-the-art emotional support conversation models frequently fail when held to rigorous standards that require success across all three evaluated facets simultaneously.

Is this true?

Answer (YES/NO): NO